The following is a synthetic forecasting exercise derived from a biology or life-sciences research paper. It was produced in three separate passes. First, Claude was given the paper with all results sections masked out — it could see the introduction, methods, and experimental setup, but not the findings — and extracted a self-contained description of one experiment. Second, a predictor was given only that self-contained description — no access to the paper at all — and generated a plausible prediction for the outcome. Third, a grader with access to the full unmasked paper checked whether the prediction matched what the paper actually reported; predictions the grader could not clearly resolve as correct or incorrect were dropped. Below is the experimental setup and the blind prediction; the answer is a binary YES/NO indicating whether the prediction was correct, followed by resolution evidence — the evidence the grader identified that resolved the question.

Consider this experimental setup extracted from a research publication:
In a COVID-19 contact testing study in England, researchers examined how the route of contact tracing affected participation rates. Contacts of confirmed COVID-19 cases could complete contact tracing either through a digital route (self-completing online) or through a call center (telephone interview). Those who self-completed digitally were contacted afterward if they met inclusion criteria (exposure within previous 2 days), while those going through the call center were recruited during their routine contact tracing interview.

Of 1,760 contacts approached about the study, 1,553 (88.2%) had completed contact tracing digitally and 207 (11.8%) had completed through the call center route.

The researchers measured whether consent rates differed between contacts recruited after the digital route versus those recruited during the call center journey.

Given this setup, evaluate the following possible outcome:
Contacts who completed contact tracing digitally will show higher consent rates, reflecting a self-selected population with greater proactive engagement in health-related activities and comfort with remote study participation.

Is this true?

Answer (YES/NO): NO